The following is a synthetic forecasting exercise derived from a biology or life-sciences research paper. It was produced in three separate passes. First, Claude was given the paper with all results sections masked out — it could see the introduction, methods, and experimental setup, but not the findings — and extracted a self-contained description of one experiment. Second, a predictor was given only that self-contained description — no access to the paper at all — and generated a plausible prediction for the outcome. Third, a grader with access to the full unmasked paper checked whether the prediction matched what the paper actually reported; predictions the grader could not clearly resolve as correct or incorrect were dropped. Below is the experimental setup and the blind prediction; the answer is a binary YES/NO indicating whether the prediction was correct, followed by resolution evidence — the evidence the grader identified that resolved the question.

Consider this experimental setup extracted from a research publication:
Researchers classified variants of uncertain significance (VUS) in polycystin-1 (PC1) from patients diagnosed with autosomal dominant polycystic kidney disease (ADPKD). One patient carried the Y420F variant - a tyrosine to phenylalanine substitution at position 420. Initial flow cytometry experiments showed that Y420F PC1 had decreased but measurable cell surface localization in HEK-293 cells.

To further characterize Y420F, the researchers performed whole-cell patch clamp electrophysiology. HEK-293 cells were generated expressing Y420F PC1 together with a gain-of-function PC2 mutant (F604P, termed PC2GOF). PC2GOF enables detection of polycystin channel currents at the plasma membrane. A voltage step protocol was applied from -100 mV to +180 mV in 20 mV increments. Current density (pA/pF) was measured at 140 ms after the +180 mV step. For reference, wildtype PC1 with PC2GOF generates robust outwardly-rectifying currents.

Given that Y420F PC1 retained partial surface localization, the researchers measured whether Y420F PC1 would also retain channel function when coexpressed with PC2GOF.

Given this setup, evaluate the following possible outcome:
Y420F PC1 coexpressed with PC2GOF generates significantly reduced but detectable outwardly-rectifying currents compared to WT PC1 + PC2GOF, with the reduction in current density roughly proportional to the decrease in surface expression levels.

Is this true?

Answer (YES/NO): NO